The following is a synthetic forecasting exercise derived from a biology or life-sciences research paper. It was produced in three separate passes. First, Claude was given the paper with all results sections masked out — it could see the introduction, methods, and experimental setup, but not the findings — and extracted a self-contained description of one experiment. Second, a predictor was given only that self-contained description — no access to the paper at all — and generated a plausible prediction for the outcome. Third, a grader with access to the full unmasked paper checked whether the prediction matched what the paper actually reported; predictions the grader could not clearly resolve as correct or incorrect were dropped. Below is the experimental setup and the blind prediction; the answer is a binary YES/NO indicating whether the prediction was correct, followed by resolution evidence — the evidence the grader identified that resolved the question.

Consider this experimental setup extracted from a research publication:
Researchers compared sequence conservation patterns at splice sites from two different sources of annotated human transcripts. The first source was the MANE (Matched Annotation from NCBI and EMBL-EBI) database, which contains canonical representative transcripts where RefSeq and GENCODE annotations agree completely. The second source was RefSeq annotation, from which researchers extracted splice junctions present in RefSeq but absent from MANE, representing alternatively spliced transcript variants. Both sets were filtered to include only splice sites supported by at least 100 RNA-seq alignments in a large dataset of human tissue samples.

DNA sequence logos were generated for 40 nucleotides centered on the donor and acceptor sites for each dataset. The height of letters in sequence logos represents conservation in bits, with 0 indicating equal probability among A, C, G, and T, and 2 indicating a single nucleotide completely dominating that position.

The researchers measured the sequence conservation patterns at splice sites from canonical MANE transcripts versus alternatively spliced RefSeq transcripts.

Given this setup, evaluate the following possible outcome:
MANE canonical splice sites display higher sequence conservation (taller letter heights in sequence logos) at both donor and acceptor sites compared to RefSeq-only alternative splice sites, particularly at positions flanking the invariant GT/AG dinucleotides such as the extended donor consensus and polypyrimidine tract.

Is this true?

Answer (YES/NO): NO